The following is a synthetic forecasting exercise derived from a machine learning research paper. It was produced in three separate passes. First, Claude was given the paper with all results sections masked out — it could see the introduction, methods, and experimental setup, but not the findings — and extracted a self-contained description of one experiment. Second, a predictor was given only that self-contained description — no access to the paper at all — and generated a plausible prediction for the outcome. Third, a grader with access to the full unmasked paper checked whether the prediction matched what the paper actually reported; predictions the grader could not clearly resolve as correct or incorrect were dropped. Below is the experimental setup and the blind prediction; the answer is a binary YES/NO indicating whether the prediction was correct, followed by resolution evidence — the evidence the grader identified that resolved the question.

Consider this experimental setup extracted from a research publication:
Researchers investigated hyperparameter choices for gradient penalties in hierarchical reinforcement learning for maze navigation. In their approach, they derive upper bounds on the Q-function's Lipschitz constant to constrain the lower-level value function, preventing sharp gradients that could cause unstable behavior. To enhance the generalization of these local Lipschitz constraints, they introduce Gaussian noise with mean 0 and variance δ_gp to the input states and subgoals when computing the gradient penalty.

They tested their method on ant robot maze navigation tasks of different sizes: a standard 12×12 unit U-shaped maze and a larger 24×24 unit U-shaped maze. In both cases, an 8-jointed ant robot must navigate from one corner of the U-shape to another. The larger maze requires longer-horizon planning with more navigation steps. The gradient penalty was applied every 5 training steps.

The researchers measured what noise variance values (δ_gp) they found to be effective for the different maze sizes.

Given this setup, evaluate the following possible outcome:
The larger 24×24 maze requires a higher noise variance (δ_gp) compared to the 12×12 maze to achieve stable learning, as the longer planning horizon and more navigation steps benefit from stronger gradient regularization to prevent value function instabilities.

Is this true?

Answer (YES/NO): YES